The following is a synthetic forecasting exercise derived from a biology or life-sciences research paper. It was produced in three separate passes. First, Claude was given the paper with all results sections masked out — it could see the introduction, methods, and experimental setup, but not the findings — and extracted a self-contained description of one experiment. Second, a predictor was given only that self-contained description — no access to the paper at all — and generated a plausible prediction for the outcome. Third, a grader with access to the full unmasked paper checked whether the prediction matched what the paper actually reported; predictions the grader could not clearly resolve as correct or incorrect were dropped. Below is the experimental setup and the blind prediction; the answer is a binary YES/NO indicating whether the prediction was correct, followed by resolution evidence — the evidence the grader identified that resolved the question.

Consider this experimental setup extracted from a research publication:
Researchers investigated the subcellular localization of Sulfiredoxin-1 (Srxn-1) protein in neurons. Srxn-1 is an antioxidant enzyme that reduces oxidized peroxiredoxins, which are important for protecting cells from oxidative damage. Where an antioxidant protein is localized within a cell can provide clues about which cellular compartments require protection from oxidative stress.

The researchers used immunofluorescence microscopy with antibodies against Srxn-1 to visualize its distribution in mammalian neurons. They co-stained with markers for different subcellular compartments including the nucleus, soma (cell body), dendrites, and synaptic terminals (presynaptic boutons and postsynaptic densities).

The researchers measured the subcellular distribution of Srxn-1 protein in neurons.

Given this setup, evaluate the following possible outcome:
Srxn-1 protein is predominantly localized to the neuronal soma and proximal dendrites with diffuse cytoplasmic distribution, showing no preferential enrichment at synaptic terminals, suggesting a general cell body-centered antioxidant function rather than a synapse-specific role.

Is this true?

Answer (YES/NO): NO